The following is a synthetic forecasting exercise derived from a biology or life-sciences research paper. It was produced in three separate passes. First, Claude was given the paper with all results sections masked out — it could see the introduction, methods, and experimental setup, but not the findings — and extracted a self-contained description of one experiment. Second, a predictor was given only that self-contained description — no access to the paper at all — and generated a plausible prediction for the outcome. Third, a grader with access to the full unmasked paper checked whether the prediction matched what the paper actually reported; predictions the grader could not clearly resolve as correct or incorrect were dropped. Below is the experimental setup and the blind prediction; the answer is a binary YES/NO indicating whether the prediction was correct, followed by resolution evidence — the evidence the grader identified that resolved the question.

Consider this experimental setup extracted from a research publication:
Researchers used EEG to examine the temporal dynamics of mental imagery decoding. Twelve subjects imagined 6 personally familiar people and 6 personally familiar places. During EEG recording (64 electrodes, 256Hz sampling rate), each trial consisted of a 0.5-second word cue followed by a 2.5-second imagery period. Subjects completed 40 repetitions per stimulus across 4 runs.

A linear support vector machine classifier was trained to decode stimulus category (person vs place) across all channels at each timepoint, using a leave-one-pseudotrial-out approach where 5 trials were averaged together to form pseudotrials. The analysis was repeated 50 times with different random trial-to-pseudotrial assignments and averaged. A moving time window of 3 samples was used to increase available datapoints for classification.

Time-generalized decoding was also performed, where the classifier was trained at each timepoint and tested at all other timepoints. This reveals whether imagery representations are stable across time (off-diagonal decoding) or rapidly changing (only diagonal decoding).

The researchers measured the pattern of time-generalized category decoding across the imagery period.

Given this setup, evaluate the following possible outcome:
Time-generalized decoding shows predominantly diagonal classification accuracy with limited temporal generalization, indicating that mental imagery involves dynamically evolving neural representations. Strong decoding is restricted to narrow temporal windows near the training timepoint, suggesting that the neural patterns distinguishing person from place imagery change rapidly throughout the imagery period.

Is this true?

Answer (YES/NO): NO